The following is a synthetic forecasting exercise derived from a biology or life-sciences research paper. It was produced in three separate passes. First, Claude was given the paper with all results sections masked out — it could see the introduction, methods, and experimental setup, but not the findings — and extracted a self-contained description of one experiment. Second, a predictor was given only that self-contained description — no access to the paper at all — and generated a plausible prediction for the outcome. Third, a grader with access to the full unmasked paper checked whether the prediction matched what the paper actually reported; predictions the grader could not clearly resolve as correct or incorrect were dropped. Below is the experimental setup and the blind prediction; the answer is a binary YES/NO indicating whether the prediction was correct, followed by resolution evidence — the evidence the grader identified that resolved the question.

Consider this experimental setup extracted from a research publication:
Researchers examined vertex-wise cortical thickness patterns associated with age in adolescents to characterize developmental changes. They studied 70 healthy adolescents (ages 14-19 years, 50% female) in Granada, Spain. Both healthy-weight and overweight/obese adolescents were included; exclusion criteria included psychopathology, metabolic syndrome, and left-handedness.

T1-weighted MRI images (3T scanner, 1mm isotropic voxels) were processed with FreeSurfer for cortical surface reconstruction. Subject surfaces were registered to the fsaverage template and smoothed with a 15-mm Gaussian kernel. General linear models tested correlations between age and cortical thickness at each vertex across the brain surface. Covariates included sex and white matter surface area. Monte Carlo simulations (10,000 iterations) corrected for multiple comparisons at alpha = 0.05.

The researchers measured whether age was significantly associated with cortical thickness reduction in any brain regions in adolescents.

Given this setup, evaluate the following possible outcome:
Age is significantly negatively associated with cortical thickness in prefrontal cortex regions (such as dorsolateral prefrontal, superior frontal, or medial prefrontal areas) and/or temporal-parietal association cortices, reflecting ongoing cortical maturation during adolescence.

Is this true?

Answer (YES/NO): NO